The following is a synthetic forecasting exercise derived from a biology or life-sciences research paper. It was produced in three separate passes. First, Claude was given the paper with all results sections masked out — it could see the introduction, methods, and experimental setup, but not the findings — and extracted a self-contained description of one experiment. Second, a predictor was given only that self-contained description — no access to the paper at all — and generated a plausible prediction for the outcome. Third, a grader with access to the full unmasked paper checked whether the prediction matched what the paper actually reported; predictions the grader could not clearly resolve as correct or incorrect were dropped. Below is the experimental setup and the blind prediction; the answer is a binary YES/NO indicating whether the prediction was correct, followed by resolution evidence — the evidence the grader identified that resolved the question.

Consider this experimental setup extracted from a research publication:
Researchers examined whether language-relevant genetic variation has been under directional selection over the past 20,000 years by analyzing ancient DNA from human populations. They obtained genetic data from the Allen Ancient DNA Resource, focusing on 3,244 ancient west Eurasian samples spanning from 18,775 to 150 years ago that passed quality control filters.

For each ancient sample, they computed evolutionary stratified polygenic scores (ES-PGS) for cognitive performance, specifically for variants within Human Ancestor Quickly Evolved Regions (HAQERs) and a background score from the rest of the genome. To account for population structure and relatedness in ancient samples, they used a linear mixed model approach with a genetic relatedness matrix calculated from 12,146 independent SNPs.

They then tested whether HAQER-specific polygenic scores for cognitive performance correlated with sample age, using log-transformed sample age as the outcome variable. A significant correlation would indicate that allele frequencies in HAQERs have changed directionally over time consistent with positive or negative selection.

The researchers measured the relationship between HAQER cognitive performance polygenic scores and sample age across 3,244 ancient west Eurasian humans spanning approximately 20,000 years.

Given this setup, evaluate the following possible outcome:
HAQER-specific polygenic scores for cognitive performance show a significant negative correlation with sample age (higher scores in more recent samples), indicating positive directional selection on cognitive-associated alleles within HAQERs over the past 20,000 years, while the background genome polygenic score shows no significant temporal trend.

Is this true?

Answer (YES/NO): NO